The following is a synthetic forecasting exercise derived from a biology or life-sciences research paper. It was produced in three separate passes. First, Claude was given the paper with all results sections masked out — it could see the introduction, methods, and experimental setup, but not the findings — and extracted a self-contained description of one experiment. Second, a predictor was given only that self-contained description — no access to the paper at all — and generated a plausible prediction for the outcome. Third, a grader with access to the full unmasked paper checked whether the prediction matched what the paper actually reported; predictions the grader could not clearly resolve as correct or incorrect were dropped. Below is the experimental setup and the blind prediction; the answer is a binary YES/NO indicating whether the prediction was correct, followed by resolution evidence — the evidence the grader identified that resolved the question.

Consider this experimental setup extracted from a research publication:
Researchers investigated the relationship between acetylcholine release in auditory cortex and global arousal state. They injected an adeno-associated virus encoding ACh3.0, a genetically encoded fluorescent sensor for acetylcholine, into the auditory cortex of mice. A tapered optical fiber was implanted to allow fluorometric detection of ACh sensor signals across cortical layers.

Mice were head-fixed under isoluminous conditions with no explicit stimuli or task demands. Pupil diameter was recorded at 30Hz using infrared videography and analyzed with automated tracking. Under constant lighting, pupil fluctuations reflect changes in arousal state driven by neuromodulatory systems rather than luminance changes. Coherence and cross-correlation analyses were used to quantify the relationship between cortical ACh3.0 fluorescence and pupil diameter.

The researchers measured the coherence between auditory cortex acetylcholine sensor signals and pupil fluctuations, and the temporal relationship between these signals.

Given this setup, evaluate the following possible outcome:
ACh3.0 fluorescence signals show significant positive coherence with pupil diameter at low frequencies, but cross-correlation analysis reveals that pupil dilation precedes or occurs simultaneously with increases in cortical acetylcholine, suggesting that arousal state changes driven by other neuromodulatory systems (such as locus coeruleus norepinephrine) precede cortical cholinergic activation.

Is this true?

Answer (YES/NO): NO